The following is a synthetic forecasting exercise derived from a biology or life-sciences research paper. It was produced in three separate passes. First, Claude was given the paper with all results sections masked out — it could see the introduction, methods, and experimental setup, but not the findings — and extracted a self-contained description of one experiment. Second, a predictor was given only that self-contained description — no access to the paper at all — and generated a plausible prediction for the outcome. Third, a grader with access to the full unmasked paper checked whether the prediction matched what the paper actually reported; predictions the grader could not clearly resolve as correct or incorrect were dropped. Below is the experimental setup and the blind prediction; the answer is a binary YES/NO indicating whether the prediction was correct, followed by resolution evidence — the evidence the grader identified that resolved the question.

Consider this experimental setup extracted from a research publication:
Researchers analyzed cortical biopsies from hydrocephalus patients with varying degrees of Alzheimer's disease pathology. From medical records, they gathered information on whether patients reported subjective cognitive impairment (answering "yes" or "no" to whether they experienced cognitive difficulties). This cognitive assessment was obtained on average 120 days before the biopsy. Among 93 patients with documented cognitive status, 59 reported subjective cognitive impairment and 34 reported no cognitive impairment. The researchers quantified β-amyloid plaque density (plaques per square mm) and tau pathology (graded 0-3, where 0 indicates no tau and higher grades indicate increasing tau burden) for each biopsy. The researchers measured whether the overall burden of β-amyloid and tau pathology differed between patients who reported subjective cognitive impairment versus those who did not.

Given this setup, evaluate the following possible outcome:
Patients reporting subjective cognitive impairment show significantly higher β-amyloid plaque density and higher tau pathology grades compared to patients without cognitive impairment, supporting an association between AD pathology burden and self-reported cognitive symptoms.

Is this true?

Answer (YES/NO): NO